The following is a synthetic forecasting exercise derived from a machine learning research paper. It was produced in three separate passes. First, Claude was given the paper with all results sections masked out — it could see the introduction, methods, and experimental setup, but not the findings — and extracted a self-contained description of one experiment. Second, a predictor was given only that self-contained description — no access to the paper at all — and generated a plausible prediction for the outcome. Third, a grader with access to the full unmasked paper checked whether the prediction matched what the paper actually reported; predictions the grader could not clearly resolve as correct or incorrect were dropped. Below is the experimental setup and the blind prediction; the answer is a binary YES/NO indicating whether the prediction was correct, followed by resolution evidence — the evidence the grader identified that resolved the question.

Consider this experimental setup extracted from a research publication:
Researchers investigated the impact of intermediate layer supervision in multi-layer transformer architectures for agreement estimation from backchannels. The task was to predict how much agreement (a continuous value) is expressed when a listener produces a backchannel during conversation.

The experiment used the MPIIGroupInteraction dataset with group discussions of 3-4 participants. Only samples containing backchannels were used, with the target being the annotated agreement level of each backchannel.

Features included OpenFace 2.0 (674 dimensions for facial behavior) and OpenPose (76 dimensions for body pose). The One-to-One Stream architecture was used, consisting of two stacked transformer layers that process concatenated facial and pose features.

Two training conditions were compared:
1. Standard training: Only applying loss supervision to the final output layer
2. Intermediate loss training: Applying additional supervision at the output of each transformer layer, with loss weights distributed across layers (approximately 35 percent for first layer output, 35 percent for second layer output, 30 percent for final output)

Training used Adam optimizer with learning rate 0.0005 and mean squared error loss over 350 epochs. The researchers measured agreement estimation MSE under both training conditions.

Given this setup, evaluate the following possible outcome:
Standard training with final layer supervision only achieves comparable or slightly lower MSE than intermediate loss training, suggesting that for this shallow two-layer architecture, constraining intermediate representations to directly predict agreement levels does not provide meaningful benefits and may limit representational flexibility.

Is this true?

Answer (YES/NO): NO